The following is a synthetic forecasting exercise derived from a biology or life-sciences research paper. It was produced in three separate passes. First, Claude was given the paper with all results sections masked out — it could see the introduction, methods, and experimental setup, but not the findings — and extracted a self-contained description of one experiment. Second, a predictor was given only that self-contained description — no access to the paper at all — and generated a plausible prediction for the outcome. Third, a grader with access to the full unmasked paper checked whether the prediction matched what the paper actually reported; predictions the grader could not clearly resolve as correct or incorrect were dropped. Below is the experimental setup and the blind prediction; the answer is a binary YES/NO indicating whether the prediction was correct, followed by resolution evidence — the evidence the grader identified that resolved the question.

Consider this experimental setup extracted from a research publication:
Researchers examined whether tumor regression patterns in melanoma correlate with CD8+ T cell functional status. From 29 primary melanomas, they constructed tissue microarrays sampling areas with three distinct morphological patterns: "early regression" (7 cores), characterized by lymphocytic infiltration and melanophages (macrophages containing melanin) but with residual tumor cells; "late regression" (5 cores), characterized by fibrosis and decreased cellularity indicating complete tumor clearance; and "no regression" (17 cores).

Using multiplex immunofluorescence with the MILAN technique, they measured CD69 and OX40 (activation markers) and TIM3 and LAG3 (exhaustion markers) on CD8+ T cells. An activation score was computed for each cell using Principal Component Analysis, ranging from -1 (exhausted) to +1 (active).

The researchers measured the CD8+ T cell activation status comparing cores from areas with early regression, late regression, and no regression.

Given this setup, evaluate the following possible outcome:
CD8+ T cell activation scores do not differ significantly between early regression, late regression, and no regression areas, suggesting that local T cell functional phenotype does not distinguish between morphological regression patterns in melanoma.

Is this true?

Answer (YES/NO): NO